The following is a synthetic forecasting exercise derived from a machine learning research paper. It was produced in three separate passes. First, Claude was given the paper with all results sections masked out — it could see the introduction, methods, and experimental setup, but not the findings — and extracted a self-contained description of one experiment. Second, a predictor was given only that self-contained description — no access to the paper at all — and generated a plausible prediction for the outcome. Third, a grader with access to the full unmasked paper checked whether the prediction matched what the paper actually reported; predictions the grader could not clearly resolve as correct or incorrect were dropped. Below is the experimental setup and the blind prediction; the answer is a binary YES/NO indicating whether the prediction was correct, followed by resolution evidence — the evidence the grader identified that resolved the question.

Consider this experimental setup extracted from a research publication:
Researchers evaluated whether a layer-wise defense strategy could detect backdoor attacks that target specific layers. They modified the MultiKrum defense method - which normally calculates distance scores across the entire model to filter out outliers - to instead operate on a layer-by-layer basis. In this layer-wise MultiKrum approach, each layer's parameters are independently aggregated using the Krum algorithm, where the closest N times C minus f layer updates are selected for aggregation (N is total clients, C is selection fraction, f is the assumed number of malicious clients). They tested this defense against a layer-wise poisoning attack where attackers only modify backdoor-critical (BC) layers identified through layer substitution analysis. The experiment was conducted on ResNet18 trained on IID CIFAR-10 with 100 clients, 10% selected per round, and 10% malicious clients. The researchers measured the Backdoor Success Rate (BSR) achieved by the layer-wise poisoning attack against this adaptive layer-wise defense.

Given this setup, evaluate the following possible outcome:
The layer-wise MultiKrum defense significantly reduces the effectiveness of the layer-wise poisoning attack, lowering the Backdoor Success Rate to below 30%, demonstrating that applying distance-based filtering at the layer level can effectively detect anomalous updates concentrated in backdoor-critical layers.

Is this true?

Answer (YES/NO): NO